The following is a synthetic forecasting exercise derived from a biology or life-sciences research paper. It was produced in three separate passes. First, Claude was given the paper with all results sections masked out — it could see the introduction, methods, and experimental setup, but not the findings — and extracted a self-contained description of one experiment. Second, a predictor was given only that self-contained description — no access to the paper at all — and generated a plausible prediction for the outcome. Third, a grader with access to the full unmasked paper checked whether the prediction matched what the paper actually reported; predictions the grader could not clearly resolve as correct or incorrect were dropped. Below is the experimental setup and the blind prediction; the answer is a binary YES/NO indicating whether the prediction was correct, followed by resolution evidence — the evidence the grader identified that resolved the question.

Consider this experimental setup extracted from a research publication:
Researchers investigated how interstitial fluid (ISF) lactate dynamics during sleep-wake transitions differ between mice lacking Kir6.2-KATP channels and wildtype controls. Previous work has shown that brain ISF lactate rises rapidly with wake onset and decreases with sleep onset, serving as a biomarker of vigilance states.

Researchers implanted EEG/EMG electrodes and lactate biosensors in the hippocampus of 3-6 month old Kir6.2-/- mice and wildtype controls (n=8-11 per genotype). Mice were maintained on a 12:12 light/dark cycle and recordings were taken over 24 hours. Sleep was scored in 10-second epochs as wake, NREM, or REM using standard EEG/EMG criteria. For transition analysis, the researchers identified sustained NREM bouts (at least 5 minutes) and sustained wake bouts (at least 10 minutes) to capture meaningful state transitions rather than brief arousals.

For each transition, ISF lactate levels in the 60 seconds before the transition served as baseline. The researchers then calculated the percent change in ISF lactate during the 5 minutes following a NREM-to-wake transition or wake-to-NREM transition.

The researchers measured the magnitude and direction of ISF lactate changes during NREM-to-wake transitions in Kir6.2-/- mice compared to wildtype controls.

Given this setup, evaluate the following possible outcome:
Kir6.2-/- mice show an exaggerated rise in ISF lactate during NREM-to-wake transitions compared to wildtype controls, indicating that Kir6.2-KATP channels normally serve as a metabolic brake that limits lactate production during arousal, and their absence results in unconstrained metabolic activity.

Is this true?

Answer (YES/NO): NO